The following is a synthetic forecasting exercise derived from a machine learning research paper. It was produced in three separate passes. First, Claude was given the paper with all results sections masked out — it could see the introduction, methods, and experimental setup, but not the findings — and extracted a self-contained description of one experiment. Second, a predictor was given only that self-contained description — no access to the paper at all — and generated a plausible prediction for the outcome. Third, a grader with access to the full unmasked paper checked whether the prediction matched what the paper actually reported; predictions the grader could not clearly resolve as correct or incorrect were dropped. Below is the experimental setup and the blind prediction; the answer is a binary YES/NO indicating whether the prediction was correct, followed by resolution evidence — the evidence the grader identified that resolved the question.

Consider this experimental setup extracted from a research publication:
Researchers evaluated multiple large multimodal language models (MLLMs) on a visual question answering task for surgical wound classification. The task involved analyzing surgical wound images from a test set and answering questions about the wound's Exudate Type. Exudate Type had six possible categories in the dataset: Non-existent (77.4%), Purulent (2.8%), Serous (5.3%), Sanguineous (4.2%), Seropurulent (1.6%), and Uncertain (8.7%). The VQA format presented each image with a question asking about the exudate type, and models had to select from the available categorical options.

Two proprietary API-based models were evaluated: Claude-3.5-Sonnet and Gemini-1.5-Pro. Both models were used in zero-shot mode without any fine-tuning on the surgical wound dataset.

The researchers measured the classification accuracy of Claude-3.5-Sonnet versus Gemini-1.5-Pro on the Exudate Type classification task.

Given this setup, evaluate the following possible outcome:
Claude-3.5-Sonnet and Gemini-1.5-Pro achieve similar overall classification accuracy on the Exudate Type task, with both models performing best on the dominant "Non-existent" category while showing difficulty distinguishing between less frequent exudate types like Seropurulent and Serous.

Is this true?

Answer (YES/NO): NO